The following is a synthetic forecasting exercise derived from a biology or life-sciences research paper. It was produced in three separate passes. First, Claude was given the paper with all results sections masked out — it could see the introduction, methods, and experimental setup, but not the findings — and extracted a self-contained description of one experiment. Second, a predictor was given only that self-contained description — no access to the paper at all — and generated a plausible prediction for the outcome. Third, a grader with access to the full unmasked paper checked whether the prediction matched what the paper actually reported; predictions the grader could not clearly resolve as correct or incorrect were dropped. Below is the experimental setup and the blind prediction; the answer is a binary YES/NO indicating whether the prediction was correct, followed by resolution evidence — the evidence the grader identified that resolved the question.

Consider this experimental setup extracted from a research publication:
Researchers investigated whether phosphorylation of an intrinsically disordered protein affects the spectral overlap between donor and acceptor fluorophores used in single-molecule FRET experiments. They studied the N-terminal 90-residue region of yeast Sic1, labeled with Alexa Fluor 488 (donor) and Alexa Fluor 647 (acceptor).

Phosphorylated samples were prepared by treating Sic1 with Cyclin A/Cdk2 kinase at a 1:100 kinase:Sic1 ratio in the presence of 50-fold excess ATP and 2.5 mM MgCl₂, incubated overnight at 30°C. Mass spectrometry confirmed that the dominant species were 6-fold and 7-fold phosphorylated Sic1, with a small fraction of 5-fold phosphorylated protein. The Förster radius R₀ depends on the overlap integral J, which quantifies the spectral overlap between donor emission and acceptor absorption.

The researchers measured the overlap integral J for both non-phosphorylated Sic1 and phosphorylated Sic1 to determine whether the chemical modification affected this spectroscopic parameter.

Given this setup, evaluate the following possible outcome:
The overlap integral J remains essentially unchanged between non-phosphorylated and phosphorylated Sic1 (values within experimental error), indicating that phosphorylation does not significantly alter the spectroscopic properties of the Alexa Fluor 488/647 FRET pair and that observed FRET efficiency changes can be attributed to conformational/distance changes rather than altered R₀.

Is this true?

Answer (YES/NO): YES